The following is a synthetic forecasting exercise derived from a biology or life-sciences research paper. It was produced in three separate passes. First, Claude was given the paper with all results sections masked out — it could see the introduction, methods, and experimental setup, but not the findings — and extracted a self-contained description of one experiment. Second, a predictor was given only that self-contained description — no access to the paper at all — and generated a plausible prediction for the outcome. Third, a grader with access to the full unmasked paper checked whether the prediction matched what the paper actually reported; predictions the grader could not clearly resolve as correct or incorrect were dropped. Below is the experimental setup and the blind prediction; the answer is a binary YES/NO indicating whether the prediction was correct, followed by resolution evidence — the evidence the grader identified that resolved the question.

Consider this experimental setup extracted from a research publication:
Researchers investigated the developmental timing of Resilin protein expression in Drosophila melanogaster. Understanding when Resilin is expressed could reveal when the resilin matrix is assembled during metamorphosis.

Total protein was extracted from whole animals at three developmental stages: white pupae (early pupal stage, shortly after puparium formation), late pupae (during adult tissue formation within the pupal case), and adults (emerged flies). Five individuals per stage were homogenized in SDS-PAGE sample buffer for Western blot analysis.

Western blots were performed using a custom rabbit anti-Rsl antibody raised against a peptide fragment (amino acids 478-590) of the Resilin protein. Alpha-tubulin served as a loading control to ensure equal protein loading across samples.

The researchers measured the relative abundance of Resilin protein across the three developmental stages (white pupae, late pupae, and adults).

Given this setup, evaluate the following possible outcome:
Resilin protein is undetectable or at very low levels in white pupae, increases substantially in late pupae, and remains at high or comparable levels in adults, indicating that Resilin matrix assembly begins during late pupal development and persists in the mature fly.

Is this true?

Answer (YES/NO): NO